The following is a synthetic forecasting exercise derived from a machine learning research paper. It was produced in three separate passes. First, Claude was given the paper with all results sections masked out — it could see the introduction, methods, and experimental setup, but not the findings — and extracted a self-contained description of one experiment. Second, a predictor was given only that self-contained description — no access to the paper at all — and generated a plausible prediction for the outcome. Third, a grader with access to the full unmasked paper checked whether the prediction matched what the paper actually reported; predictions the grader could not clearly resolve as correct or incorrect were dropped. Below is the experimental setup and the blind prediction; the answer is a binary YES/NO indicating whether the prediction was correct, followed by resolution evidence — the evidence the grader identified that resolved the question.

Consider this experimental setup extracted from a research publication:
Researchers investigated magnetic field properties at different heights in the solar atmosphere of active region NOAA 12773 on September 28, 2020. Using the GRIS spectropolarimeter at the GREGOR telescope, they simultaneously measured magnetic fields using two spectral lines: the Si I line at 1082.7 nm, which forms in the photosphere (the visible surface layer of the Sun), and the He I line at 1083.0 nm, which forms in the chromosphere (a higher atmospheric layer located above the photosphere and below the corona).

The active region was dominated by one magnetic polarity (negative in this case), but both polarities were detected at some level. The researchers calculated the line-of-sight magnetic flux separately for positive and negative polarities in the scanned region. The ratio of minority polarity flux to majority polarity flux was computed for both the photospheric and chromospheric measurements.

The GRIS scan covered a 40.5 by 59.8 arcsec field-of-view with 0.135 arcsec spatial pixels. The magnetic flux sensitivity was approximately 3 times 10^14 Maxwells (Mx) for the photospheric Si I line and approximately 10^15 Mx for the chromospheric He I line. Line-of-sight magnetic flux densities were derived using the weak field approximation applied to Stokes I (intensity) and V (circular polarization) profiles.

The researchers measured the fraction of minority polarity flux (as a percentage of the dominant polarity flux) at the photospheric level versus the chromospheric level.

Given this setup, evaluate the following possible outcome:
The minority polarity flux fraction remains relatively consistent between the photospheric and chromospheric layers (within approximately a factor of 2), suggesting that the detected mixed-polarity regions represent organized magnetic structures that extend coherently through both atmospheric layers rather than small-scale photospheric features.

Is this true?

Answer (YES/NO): NO